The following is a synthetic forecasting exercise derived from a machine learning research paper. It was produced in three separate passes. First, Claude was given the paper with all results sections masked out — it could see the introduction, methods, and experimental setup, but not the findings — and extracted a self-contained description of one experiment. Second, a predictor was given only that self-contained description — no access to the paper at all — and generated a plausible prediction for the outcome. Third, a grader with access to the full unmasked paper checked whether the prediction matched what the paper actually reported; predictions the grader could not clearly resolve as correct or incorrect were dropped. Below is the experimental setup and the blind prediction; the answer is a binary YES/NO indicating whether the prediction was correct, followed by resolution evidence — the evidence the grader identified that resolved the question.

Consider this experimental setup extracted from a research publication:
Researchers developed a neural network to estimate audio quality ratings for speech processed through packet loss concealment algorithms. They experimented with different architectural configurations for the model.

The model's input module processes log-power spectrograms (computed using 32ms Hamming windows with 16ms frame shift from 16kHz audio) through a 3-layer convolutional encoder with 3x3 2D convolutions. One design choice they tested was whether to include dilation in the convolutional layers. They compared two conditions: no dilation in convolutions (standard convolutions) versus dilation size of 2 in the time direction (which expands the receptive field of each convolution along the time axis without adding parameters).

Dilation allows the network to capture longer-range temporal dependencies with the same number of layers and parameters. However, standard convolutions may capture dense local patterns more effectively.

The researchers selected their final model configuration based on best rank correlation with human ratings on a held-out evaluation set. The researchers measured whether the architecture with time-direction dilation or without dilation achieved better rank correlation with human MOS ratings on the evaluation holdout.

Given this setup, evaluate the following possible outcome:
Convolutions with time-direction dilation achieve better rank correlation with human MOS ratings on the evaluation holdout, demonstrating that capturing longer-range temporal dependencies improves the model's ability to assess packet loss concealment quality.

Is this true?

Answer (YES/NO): YES